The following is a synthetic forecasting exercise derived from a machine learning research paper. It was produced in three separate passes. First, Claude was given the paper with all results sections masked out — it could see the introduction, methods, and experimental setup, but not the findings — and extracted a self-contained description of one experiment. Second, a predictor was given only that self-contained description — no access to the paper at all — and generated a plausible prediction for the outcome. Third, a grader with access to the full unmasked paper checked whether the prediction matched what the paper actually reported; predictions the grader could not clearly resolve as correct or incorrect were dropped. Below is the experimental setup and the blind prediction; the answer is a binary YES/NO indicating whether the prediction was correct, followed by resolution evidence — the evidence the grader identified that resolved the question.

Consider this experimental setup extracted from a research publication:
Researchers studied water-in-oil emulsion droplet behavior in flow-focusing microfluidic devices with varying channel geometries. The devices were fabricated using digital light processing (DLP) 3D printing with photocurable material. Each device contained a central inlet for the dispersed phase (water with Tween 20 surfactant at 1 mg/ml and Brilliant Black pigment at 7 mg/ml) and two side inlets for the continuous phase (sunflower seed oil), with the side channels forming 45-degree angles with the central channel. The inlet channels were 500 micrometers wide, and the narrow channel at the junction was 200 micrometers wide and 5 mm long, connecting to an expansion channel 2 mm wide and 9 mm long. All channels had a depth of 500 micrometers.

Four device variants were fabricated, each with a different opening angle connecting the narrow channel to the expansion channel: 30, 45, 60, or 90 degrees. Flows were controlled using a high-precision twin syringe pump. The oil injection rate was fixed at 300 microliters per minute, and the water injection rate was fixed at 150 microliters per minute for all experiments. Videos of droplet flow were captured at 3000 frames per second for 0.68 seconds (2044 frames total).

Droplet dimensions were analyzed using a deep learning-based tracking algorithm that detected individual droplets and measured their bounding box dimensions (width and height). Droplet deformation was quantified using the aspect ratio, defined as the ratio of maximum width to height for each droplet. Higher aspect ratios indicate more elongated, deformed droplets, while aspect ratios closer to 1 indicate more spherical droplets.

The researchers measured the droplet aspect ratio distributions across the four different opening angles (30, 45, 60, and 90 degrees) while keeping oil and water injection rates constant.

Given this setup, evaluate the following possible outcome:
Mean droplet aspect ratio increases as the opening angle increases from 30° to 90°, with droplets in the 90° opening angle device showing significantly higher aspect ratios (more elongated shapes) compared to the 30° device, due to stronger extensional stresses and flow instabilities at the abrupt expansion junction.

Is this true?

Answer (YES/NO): NO